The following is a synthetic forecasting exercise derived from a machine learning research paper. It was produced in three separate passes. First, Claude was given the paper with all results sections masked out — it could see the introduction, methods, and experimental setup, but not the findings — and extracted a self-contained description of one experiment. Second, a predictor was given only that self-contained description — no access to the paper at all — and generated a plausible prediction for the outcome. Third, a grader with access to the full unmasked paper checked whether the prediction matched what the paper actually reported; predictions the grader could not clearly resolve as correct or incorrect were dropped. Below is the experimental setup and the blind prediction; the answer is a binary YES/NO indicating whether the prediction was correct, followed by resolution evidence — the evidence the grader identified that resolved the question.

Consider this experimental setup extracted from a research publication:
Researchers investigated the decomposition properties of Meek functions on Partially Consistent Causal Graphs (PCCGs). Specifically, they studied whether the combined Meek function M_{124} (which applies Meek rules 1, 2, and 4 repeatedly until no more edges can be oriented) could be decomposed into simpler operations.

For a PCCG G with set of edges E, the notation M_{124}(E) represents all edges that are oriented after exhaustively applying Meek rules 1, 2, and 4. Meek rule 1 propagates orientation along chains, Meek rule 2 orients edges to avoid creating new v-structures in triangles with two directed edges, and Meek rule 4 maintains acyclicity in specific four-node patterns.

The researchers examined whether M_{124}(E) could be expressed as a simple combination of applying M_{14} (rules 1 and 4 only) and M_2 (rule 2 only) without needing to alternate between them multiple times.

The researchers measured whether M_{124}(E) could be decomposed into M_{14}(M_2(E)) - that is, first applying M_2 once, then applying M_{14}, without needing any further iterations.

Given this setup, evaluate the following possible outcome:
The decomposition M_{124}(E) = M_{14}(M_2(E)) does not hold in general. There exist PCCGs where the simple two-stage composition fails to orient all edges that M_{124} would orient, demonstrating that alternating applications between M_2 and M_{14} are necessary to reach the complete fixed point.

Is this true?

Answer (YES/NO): NO